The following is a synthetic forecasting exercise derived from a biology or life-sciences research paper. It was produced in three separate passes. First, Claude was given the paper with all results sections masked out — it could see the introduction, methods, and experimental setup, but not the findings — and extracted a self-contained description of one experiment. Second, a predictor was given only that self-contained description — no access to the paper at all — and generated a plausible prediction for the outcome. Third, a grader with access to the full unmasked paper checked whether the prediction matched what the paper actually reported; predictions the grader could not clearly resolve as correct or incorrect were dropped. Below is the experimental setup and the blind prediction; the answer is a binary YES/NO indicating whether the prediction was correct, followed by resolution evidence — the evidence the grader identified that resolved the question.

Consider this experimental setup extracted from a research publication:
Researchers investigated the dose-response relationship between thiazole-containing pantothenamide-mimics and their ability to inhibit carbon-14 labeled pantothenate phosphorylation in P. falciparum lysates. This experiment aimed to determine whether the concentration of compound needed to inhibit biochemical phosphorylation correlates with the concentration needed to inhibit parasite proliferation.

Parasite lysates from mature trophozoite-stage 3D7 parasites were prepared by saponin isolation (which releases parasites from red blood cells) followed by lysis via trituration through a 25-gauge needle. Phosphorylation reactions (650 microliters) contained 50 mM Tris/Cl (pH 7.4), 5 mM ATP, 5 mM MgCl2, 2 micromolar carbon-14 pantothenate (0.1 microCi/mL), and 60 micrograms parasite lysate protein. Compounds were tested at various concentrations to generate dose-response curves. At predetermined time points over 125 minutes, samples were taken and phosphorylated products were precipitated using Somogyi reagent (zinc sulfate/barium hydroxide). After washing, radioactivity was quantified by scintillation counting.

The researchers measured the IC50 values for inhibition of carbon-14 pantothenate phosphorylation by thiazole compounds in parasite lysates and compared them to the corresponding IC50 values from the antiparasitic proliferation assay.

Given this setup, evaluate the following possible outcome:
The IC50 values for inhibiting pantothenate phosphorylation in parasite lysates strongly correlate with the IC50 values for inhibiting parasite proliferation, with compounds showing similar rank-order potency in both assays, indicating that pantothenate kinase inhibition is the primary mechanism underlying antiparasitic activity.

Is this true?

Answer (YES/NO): NO